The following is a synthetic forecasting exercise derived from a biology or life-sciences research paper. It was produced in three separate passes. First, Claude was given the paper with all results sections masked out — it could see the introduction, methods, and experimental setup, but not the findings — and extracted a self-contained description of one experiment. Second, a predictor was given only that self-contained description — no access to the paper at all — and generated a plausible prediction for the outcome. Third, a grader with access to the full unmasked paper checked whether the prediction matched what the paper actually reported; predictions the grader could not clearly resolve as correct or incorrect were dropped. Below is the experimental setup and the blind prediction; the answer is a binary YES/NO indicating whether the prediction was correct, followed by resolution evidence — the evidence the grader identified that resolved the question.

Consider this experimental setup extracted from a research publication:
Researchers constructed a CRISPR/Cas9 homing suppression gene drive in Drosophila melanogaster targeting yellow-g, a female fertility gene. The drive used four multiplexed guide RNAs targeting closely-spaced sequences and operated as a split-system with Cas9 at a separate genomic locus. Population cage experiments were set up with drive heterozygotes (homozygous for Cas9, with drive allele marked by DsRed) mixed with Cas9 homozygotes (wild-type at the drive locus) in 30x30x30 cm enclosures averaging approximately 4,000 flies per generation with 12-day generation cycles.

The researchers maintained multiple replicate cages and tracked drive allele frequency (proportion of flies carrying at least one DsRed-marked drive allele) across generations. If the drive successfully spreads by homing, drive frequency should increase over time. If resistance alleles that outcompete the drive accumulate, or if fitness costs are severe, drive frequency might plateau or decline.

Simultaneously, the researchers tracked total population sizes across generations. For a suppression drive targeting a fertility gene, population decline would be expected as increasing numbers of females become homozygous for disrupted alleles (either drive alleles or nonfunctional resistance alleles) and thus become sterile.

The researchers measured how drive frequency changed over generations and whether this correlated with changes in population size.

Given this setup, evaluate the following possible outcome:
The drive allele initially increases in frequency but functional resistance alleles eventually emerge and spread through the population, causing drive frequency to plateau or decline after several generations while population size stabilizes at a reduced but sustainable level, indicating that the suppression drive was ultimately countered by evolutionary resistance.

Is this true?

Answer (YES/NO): NO